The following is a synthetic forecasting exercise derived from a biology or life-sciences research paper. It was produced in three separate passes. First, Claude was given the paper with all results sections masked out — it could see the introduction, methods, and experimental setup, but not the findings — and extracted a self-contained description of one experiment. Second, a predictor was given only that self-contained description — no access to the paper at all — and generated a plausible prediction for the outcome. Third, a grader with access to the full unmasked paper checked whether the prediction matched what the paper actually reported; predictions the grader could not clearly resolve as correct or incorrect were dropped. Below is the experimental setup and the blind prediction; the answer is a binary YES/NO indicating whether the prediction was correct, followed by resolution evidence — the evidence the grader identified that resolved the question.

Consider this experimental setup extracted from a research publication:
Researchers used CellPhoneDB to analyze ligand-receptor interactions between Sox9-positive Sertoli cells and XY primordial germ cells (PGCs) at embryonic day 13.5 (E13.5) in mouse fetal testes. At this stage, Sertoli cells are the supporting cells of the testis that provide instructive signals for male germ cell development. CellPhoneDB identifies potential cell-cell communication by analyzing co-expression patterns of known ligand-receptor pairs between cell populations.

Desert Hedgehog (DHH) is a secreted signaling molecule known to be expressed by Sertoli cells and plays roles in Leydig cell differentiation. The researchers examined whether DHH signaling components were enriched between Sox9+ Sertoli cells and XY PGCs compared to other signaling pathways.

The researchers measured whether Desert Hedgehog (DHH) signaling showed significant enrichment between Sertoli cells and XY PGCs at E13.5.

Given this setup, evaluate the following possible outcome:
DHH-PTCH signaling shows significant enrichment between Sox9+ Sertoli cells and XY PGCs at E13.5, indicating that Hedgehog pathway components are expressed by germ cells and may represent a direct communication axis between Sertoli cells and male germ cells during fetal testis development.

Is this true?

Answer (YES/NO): YES